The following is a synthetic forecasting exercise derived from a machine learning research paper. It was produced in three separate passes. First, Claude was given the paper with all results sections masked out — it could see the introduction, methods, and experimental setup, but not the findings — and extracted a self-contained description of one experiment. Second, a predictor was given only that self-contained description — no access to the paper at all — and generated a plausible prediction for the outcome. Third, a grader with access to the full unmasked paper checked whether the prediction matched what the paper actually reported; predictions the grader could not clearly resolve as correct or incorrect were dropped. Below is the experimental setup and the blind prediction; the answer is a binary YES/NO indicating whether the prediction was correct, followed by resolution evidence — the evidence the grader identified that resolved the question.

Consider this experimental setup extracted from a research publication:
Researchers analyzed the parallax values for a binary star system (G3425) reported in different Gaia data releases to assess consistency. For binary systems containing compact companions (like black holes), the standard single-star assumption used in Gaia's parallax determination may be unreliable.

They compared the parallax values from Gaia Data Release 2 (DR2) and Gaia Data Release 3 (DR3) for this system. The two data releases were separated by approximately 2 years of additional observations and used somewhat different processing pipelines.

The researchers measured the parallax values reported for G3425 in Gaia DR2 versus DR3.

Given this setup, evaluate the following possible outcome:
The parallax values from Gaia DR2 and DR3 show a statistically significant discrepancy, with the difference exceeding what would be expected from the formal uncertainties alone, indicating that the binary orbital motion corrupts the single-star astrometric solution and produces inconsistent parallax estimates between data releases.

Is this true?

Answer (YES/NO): YES